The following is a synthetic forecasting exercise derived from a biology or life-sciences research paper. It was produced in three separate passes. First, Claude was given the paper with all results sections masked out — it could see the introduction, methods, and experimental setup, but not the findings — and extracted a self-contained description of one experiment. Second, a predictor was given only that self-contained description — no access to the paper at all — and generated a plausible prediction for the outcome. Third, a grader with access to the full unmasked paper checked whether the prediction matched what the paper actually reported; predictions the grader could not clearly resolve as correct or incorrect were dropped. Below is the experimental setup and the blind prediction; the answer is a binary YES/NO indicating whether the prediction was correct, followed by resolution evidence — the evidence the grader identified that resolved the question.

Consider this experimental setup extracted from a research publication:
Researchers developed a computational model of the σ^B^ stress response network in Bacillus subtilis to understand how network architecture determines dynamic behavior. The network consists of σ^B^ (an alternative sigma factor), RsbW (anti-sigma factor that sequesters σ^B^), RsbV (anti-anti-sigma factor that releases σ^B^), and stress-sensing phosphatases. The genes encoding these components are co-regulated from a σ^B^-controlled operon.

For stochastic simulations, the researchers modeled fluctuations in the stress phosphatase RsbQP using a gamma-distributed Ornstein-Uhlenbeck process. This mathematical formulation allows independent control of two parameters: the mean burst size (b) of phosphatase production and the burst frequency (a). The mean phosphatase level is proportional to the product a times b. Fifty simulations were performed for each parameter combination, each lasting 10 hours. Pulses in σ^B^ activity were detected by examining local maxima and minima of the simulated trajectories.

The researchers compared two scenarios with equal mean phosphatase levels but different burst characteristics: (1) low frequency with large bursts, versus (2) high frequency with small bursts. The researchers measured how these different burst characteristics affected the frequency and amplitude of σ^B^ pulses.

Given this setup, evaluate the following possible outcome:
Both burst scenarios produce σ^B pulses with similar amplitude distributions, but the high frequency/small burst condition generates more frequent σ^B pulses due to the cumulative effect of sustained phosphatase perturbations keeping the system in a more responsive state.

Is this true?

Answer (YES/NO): NO